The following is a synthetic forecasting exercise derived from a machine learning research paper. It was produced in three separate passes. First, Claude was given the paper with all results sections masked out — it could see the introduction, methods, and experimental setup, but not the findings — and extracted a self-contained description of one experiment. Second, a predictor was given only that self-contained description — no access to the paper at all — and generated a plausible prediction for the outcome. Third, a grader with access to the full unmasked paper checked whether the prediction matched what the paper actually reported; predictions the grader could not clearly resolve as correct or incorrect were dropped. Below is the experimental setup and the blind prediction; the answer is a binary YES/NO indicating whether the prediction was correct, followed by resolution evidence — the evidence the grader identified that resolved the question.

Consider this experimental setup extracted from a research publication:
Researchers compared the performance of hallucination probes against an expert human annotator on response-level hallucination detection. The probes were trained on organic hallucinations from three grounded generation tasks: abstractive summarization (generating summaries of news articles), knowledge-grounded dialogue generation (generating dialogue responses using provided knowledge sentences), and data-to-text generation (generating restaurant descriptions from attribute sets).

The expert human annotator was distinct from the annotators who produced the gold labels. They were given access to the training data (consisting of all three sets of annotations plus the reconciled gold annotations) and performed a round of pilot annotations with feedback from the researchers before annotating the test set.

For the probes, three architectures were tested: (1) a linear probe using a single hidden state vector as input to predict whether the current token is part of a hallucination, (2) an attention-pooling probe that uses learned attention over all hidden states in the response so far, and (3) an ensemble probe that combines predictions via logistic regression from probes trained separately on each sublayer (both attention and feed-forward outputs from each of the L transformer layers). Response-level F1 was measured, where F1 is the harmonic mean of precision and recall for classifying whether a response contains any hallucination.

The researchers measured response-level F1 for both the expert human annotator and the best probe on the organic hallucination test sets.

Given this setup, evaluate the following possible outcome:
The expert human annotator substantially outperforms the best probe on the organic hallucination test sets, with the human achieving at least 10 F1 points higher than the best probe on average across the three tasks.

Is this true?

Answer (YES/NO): NO